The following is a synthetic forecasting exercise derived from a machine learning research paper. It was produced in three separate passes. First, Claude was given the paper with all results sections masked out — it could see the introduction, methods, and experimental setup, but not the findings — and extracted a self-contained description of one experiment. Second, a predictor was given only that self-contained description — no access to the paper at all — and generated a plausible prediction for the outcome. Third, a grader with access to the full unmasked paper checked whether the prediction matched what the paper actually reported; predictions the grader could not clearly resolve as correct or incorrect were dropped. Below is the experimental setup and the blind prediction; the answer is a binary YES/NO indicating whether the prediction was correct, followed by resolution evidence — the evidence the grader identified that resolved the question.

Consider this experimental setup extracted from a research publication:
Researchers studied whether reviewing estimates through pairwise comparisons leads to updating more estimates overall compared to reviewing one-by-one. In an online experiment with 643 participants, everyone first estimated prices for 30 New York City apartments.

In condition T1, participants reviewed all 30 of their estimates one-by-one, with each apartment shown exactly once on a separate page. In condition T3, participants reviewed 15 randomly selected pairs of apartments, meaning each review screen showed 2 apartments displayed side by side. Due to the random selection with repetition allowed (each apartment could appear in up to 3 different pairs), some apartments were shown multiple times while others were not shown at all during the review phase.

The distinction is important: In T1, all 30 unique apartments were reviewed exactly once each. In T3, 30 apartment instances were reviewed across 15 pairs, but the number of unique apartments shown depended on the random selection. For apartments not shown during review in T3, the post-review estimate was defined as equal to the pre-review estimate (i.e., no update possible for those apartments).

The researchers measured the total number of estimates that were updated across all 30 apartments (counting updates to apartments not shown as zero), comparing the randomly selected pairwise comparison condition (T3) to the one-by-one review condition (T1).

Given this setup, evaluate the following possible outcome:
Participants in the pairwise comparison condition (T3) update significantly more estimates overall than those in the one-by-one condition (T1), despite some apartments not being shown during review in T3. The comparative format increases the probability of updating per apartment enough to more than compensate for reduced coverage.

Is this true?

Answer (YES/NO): NO